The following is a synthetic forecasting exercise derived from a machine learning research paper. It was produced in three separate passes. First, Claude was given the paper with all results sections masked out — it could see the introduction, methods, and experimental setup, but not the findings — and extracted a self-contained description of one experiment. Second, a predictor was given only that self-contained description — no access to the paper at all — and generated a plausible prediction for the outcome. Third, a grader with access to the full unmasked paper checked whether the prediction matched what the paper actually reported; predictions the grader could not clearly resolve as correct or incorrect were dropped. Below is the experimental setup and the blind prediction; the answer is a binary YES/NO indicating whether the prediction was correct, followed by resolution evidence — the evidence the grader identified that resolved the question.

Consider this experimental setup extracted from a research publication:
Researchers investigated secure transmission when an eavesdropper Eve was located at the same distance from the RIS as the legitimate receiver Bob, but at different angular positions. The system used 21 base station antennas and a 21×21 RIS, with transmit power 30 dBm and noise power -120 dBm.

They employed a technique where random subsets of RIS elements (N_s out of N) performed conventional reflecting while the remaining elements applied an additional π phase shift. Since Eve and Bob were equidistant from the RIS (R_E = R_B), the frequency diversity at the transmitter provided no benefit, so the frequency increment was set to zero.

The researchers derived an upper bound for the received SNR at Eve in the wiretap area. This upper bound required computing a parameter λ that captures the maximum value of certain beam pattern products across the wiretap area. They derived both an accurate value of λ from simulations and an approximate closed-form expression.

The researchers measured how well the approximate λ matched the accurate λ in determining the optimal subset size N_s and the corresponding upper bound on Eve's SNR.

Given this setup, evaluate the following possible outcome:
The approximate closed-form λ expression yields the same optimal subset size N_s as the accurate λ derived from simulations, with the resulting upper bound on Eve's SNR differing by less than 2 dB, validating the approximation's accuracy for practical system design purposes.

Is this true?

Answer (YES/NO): NO